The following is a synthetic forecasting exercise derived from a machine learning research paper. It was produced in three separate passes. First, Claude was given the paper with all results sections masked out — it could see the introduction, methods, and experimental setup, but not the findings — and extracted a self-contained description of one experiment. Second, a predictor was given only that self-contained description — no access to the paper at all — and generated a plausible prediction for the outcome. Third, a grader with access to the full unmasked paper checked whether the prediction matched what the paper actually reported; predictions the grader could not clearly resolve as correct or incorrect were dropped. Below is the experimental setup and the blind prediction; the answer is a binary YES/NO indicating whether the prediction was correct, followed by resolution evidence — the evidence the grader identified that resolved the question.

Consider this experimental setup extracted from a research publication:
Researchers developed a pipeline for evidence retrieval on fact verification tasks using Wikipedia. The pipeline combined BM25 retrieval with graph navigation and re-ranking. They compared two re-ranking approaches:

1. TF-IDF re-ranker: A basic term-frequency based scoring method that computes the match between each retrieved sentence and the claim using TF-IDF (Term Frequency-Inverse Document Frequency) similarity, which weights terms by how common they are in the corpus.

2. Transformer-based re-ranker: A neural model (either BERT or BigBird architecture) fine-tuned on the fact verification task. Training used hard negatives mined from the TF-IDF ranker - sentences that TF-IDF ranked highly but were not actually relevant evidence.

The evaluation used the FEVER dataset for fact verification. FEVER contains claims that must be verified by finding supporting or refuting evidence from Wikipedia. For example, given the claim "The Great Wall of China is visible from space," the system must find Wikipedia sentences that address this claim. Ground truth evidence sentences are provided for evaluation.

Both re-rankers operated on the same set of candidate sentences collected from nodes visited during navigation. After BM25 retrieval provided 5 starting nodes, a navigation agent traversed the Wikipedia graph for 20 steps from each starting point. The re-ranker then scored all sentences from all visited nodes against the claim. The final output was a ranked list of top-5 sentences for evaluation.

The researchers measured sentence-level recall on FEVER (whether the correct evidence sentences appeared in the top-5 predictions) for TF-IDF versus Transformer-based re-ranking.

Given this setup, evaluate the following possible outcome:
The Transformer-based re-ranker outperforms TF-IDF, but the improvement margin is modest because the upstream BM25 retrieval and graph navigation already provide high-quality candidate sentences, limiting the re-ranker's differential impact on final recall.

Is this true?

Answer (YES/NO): NO